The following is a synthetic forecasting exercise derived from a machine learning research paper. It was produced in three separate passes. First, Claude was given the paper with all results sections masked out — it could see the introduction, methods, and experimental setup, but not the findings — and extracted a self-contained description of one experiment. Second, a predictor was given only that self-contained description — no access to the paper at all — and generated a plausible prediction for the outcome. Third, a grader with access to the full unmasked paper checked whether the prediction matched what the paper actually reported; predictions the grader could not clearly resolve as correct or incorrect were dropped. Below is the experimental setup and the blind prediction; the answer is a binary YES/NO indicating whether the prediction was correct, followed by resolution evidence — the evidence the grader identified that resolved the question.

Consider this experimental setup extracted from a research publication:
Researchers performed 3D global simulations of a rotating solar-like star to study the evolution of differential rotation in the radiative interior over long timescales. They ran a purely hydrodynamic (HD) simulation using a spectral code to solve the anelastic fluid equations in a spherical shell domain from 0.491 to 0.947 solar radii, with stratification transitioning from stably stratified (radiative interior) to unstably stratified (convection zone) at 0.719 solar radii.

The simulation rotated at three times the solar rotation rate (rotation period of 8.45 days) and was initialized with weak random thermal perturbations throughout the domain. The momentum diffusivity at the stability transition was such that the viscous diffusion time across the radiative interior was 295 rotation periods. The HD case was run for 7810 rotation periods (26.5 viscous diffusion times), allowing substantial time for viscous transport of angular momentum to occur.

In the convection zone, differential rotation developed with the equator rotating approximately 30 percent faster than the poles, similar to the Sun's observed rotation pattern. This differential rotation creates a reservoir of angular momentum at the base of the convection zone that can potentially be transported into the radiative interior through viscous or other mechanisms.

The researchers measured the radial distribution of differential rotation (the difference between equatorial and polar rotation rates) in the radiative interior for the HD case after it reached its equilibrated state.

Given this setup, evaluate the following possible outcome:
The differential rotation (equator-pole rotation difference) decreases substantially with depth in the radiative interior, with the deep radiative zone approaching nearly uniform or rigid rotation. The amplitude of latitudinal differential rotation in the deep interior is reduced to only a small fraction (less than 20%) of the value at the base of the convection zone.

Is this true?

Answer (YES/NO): NO